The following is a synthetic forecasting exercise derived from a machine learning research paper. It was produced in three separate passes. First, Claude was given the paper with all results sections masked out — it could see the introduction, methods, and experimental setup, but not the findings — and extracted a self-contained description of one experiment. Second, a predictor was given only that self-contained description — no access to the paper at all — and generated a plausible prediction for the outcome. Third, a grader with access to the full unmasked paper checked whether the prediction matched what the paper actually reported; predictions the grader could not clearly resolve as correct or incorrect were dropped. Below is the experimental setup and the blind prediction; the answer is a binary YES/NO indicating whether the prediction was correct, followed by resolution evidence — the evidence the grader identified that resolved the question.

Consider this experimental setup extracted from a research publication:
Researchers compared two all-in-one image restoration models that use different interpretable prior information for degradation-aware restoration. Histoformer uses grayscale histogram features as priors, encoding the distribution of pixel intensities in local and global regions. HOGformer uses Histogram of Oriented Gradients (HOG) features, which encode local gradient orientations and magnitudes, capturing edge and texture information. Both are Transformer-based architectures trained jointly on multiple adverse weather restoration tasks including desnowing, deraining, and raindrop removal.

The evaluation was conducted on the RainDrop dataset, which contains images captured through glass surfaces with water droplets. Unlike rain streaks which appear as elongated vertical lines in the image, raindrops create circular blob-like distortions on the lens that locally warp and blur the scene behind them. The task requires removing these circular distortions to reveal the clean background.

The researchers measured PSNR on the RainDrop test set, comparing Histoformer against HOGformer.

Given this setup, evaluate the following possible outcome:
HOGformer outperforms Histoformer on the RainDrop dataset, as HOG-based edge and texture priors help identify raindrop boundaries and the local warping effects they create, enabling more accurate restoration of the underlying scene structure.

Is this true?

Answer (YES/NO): NO